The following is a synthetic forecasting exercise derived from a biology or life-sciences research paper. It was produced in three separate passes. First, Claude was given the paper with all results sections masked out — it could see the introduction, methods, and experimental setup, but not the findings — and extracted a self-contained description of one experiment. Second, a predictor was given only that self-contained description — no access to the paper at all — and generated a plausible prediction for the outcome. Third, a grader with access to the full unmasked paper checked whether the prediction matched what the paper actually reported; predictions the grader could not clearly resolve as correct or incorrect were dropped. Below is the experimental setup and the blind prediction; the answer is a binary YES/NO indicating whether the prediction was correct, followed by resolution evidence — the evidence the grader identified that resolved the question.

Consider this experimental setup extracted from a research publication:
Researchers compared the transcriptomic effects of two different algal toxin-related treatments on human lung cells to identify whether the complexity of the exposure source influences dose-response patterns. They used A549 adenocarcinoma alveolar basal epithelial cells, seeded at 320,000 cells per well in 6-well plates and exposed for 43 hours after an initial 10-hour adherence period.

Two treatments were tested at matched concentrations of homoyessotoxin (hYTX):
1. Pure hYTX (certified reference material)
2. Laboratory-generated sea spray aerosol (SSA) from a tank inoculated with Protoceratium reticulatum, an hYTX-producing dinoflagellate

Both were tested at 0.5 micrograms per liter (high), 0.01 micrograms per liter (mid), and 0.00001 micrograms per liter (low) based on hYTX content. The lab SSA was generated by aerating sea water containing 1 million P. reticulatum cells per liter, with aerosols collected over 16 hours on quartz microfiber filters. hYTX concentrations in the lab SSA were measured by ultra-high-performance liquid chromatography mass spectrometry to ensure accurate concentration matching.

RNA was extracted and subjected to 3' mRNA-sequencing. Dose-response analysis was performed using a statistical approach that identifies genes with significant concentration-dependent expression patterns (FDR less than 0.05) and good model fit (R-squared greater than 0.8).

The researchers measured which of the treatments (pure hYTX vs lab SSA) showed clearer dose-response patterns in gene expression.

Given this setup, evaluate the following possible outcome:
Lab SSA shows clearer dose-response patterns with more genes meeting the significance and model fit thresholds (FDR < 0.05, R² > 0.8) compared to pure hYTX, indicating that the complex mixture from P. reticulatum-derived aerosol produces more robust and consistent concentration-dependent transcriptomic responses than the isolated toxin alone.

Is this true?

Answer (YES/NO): NO